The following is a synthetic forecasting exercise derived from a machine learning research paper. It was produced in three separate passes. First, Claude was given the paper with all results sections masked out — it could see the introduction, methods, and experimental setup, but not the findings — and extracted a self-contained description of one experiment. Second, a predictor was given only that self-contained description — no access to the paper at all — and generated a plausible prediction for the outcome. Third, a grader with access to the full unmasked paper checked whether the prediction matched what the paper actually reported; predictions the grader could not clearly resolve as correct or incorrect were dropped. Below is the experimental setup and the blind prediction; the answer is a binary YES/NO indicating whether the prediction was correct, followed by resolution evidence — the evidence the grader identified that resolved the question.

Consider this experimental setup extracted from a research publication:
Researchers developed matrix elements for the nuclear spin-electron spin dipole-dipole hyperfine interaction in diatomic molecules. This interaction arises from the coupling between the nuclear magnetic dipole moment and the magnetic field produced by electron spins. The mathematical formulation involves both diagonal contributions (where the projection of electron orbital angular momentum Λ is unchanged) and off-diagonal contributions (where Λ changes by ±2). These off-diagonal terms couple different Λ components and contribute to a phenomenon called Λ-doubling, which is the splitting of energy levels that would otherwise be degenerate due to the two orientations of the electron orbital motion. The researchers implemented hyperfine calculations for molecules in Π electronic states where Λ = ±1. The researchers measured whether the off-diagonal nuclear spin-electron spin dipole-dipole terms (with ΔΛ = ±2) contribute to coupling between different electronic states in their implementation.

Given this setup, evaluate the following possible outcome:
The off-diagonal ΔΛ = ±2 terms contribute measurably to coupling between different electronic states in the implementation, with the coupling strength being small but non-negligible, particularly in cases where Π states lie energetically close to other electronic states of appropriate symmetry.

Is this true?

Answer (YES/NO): NO